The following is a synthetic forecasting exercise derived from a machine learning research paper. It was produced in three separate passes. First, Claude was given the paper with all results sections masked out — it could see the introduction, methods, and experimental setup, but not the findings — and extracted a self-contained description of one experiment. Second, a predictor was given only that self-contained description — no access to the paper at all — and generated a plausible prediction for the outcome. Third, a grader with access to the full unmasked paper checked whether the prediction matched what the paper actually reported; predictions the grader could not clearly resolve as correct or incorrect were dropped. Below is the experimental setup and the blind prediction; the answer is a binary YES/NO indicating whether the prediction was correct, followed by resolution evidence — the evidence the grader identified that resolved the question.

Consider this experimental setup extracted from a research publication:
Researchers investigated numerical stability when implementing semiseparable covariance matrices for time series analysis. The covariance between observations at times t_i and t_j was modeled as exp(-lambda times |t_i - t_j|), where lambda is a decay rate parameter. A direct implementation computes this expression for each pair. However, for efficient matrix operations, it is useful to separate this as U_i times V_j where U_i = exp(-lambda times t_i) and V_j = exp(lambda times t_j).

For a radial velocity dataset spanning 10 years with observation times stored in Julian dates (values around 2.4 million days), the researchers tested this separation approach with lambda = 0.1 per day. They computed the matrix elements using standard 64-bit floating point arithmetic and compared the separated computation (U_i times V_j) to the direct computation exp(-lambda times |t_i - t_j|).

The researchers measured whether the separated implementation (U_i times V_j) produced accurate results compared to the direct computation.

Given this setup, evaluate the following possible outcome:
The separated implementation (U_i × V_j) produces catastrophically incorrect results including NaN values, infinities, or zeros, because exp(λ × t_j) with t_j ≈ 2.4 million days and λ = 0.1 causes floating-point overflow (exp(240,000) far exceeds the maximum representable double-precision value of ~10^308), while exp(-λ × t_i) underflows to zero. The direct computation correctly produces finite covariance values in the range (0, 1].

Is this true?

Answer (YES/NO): YES